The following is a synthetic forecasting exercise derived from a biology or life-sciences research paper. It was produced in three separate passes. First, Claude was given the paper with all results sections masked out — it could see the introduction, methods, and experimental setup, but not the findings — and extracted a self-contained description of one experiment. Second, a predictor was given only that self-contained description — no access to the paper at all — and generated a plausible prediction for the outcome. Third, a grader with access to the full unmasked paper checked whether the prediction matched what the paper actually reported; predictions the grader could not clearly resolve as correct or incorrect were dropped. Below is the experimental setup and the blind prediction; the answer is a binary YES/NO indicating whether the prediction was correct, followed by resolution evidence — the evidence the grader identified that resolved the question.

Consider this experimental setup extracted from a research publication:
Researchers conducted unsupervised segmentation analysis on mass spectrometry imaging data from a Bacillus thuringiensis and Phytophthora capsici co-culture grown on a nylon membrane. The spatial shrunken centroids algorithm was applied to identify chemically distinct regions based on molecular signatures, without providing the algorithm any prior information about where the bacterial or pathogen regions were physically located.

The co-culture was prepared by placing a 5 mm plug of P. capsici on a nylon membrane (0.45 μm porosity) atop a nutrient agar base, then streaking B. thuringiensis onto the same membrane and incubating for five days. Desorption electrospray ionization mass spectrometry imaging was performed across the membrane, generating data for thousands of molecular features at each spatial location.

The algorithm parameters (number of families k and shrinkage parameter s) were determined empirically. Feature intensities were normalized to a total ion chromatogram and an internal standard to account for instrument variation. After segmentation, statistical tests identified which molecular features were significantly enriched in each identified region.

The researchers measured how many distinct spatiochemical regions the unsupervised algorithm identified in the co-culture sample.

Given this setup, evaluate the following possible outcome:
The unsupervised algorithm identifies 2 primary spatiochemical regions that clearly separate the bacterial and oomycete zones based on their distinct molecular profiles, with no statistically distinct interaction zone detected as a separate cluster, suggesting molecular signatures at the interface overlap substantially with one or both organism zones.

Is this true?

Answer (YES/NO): NO